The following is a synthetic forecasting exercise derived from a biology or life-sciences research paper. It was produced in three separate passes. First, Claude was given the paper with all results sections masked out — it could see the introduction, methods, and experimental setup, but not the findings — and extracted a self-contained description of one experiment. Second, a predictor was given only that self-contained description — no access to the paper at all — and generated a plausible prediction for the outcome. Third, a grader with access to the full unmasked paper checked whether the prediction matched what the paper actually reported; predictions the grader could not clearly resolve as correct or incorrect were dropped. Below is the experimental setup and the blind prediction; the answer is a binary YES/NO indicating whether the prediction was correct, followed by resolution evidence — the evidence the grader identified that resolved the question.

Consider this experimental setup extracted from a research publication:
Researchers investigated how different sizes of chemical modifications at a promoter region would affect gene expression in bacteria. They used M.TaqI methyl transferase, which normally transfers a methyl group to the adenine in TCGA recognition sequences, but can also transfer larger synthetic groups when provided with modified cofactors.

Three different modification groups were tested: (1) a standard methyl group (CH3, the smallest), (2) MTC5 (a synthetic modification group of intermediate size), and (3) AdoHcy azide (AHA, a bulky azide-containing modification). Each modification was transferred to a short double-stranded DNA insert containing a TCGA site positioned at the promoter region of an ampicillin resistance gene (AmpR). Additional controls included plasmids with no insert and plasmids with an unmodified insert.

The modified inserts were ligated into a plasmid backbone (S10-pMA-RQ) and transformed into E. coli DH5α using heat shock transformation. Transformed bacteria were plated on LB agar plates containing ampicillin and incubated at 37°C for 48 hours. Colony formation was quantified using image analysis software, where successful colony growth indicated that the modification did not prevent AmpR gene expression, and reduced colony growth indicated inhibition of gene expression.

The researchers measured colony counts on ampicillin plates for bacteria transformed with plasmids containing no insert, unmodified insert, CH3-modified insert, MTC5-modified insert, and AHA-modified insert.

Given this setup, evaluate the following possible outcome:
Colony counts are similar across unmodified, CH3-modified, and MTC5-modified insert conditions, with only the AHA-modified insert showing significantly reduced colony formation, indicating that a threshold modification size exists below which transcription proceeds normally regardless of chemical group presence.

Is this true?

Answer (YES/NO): YES